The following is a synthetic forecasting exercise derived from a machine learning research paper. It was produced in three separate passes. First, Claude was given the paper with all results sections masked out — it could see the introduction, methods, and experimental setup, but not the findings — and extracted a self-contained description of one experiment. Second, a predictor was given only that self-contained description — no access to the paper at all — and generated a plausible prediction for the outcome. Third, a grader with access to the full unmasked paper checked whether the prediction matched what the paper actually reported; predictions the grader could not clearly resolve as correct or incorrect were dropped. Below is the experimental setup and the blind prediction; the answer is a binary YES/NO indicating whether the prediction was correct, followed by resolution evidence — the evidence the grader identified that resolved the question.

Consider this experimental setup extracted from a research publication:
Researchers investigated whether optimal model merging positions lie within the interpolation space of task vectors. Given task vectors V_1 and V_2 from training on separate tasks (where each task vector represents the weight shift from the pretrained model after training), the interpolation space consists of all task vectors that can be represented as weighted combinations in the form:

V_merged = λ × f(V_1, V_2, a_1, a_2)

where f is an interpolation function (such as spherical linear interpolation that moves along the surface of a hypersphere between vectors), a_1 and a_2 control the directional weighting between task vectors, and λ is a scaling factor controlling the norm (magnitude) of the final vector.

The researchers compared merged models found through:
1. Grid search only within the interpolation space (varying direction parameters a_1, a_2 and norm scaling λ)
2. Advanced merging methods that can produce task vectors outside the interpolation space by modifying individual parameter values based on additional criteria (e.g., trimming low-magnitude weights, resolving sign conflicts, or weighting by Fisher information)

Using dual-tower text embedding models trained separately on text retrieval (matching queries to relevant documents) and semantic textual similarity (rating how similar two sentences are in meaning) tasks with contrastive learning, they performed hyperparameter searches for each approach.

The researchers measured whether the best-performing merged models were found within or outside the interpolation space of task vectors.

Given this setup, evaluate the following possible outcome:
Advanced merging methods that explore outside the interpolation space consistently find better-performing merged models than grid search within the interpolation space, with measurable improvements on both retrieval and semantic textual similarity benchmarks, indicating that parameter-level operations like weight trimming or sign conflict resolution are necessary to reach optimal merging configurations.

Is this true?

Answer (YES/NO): NO